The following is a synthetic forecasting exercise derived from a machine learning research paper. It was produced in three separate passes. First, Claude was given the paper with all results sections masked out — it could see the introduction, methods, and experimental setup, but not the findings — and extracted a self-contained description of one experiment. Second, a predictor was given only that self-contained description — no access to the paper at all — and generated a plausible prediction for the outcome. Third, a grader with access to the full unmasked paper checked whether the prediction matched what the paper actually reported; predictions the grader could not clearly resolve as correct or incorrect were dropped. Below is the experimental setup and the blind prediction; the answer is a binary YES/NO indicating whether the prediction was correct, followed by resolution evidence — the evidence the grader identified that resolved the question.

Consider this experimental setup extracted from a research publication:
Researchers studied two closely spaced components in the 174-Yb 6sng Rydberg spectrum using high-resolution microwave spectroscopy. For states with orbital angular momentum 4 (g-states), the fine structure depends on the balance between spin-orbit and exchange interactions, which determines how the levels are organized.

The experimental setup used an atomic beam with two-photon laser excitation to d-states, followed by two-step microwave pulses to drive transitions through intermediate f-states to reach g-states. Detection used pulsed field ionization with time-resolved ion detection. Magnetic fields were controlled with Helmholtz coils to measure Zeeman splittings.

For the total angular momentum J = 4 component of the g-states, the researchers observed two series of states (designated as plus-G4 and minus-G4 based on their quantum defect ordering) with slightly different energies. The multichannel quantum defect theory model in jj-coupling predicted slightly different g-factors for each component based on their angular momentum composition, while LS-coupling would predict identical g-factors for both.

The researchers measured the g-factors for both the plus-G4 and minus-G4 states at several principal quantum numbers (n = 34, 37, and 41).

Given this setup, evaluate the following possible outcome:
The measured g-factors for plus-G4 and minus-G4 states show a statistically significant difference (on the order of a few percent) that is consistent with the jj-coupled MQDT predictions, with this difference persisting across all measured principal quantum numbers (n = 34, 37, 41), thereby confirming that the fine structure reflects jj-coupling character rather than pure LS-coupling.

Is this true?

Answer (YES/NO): YES